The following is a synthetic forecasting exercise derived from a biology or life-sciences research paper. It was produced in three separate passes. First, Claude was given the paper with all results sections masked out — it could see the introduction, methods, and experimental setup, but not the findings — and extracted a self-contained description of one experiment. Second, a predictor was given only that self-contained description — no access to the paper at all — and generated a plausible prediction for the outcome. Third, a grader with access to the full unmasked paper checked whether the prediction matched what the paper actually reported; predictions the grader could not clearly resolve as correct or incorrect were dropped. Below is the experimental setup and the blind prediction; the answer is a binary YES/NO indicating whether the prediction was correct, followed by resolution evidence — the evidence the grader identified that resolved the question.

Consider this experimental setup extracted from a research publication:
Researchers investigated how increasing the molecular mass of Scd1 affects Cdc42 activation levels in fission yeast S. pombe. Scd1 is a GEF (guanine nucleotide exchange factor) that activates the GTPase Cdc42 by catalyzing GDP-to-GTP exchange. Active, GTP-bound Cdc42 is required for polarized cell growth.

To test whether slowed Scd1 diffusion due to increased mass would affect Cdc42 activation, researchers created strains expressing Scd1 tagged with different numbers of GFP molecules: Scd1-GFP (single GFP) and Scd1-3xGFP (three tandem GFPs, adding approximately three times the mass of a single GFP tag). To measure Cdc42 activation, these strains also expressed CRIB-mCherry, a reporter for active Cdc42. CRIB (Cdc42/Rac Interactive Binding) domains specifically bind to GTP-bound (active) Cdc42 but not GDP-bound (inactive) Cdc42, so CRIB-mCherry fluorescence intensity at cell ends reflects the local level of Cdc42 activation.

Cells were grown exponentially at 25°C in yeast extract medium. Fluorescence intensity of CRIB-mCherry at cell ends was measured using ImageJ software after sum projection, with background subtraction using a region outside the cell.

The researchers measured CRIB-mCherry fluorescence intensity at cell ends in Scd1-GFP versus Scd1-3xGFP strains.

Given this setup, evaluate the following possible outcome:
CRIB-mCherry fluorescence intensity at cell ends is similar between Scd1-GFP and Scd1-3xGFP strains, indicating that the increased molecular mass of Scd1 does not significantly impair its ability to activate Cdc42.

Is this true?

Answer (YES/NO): NO